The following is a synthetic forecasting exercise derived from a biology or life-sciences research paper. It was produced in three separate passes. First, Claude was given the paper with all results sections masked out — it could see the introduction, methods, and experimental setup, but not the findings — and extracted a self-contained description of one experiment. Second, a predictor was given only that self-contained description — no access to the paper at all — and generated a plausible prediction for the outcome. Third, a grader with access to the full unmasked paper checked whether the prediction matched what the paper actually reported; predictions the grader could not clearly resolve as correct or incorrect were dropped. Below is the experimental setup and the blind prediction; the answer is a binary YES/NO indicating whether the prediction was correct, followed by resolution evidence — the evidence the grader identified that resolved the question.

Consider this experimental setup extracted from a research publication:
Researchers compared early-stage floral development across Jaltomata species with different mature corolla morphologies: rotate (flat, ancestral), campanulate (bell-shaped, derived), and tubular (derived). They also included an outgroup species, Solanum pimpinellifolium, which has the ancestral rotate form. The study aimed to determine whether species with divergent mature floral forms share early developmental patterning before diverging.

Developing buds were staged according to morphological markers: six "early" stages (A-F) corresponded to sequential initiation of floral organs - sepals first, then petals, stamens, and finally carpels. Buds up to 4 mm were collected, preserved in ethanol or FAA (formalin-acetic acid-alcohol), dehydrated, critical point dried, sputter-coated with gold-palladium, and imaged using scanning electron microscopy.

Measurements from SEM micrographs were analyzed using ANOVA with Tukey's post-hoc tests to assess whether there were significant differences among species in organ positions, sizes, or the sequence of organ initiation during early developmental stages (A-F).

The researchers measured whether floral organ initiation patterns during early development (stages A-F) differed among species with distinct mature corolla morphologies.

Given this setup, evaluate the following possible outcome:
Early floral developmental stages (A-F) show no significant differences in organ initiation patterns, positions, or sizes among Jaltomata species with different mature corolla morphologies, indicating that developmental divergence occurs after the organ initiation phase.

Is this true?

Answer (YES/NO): YES